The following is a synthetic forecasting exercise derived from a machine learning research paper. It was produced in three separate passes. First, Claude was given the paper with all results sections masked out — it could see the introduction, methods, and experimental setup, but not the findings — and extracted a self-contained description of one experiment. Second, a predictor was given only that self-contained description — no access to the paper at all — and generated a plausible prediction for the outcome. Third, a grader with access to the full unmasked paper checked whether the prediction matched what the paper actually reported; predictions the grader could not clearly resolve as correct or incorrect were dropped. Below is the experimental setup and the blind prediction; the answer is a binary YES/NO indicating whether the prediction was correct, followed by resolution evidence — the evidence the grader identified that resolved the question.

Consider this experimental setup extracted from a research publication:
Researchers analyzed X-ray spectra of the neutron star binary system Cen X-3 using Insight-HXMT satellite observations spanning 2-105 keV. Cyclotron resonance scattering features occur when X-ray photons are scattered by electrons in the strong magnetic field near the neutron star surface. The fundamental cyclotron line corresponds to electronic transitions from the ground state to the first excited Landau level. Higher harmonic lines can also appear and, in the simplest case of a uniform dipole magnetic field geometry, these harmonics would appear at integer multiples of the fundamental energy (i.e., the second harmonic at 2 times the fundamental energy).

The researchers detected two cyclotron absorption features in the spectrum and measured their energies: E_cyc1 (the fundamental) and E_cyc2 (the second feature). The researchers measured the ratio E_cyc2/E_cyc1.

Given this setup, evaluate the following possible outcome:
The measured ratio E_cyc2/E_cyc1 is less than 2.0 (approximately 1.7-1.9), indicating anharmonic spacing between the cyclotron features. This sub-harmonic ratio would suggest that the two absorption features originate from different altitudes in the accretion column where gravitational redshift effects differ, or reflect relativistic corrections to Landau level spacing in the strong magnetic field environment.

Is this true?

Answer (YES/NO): NO